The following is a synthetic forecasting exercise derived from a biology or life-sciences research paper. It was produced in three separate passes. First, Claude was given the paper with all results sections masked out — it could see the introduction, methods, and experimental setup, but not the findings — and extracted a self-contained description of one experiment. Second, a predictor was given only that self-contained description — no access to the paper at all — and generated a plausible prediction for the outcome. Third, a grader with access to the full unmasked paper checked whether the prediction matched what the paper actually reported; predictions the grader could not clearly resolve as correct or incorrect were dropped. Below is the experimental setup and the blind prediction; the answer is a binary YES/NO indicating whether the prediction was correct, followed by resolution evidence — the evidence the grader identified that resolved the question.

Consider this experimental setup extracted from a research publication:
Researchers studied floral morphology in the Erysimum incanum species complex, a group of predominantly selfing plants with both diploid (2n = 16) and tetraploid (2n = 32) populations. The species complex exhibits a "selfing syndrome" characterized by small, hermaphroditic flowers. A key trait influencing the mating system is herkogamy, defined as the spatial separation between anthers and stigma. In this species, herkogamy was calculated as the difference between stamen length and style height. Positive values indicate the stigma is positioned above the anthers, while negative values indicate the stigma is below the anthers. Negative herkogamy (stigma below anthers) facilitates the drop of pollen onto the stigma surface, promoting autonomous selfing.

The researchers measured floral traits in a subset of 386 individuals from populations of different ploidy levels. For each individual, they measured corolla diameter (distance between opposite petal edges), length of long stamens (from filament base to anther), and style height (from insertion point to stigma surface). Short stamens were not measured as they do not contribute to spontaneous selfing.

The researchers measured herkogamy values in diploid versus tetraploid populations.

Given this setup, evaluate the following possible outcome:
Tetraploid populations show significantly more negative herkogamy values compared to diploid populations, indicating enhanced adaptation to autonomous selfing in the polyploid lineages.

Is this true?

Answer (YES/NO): NO